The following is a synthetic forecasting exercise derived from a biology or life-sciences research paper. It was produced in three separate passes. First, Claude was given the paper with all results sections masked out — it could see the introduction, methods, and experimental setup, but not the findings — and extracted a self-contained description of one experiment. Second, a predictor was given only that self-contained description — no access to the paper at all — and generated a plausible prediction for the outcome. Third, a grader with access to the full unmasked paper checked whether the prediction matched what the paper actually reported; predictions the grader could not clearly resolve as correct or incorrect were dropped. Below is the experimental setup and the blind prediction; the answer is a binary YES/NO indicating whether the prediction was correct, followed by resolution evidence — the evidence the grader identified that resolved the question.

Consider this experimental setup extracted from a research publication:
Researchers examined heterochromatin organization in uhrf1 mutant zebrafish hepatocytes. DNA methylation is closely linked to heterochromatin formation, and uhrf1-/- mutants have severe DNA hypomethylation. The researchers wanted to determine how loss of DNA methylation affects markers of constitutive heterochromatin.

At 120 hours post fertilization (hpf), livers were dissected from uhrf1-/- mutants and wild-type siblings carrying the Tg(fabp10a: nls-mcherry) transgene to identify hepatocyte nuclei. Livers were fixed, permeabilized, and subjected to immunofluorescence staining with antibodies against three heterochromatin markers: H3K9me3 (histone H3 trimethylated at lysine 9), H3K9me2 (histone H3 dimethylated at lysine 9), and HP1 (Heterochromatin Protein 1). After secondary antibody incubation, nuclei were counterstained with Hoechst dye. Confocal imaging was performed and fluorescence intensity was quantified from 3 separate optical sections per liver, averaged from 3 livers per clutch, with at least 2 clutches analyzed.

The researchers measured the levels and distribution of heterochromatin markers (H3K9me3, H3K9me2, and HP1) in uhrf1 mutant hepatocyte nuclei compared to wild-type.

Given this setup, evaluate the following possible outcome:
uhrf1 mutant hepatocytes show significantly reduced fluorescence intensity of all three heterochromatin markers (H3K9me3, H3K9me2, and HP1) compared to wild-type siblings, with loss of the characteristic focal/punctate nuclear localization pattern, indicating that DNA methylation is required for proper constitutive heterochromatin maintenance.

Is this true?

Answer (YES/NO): YES